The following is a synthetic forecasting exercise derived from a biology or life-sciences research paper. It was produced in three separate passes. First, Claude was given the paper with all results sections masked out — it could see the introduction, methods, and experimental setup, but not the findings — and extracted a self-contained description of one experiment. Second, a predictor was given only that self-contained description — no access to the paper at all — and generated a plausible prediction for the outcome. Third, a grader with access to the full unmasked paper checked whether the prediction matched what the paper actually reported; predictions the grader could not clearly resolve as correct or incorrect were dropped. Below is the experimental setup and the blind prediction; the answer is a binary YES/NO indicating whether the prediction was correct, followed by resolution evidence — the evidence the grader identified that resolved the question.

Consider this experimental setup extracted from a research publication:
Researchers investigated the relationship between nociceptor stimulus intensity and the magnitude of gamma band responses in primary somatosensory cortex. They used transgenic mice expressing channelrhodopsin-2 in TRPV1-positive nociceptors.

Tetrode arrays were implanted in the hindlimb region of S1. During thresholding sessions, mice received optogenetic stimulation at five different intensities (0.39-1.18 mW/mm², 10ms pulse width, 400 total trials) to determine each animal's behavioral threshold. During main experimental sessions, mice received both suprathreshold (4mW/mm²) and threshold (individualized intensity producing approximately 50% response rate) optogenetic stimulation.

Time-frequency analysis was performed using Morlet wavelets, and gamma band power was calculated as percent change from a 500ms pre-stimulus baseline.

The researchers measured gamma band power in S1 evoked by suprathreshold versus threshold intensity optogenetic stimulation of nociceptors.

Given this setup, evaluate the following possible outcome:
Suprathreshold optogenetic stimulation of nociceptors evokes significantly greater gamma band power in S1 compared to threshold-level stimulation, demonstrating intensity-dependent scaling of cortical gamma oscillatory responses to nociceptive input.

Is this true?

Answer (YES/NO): YES